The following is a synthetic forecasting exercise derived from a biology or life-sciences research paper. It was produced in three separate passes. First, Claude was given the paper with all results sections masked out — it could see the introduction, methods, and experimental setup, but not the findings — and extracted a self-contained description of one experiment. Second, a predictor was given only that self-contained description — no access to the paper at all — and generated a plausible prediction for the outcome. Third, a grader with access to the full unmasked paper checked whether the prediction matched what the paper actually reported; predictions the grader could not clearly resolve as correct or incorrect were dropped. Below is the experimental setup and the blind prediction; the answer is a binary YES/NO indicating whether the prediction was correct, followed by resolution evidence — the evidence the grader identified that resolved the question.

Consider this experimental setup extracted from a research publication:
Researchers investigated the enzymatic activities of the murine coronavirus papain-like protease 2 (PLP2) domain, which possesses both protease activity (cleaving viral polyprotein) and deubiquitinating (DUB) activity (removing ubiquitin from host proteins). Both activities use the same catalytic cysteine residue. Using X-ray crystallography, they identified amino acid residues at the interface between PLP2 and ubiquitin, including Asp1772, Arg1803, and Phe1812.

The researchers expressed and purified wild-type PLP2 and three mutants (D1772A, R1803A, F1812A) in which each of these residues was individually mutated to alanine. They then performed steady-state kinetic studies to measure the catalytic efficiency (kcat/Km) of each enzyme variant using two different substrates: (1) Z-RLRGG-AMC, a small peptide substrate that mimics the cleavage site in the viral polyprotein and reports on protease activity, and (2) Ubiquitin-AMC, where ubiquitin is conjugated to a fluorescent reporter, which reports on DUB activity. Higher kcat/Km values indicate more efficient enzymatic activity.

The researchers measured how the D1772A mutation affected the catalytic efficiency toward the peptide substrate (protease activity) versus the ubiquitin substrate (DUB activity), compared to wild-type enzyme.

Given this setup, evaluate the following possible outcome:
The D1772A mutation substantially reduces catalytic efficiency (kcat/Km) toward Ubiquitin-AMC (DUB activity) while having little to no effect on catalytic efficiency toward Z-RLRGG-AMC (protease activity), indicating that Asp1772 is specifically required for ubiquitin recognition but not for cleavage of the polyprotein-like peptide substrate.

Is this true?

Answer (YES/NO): YES